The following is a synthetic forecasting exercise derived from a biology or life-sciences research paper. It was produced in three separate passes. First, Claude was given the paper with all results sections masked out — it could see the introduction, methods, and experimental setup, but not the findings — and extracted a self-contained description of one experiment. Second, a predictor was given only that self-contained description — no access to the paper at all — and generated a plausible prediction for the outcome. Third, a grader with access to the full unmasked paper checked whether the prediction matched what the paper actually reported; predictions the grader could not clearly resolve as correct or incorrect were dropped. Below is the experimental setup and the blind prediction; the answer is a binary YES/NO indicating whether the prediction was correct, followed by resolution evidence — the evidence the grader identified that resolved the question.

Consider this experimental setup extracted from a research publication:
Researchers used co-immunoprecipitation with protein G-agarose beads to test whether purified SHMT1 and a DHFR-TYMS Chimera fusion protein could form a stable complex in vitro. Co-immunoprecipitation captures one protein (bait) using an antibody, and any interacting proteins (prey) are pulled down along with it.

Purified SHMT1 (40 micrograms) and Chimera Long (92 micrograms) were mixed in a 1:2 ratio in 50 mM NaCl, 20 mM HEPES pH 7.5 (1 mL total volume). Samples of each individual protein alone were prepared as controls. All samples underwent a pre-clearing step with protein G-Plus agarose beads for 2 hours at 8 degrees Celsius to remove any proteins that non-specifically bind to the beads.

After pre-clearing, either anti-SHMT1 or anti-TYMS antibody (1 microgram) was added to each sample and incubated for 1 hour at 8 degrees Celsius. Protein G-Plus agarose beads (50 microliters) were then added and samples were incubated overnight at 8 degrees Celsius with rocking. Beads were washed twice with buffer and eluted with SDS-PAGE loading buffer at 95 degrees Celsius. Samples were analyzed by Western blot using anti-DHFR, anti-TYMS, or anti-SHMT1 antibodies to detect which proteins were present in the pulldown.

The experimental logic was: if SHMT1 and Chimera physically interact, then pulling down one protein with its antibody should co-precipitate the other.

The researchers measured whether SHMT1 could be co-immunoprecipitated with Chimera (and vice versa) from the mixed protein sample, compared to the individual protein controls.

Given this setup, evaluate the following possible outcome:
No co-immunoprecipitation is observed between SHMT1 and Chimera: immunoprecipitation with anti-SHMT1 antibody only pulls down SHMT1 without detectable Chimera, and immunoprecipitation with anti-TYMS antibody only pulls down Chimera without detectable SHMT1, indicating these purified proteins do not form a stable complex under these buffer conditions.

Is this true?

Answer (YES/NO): NO